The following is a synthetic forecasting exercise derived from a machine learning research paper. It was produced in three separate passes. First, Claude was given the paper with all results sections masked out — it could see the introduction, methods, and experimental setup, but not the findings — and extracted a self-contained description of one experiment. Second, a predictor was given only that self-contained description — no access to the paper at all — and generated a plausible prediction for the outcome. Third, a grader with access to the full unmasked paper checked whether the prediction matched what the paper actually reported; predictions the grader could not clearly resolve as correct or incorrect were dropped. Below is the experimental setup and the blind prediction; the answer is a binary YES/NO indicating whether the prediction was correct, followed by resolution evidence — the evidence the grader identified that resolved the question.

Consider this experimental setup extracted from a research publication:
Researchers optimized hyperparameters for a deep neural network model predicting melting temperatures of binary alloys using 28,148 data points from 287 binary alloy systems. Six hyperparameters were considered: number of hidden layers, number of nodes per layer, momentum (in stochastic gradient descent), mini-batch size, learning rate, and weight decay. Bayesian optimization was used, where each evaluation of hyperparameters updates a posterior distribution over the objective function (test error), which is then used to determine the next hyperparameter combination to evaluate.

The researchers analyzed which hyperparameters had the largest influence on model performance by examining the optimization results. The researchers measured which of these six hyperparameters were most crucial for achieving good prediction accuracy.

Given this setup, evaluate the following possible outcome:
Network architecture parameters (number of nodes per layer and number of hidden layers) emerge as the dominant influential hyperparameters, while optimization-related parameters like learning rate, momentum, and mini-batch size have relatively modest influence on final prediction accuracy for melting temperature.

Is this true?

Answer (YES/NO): NO